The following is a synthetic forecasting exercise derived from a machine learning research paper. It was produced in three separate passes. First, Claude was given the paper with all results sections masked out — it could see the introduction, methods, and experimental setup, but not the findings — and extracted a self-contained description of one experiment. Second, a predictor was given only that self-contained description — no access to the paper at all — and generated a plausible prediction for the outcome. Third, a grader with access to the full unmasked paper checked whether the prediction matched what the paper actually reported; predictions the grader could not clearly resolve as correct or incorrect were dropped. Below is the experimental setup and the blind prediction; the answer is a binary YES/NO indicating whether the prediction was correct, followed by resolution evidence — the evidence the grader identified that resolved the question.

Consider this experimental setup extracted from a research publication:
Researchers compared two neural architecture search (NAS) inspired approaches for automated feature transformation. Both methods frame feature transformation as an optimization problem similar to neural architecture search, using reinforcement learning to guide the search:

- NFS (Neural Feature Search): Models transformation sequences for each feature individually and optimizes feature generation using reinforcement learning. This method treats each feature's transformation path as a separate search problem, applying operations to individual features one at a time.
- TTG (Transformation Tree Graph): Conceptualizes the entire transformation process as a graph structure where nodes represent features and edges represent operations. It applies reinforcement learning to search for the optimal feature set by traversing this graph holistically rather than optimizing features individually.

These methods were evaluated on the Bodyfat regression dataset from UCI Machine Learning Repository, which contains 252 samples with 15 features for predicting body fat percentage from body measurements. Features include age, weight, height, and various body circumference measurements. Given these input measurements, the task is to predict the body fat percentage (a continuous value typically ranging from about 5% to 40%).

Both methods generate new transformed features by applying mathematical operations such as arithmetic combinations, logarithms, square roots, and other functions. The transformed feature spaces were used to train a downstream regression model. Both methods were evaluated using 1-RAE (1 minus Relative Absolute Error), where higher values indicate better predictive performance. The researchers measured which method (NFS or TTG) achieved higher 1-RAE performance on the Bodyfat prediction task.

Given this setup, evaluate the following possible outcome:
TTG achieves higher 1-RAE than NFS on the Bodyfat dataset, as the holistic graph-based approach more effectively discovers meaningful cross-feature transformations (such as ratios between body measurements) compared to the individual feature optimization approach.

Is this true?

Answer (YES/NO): YES